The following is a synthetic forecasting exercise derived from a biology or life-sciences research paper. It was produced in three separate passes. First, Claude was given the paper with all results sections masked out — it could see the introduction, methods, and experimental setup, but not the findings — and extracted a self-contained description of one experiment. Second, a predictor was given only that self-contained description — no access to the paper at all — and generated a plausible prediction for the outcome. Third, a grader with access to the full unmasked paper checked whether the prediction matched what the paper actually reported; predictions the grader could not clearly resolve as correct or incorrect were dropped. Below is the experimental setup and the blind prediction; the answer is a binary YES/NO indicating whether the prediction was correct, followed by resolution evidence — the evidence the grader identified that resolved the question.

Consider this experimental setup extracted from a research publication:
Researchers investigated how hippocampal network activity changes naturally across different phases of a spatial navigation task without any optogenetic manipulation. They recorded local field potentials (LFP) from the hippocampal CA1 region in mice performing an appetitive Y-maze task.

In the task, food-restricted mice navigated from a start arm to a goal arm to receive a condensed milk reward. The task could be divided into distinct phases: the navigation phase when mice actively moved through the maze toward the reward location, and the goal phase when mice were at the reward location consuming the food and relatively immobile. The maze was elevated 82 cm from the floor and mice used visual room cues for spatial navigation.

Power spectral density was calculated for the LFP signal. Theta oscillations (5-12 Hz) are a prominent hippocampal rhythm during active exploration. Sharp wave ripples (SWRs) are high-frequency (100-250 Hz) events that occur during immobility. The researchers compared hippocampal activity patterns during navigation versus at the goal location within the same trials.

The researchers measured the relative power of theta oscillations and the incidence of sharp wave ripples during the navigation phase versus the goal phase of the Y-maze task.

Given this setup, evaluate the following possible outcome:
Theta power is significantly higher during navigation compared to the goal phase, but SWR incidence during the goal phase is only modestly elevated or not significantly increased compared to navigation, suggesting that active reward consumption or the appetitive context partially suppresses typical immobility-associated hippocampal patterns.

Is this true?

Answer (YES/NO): NO